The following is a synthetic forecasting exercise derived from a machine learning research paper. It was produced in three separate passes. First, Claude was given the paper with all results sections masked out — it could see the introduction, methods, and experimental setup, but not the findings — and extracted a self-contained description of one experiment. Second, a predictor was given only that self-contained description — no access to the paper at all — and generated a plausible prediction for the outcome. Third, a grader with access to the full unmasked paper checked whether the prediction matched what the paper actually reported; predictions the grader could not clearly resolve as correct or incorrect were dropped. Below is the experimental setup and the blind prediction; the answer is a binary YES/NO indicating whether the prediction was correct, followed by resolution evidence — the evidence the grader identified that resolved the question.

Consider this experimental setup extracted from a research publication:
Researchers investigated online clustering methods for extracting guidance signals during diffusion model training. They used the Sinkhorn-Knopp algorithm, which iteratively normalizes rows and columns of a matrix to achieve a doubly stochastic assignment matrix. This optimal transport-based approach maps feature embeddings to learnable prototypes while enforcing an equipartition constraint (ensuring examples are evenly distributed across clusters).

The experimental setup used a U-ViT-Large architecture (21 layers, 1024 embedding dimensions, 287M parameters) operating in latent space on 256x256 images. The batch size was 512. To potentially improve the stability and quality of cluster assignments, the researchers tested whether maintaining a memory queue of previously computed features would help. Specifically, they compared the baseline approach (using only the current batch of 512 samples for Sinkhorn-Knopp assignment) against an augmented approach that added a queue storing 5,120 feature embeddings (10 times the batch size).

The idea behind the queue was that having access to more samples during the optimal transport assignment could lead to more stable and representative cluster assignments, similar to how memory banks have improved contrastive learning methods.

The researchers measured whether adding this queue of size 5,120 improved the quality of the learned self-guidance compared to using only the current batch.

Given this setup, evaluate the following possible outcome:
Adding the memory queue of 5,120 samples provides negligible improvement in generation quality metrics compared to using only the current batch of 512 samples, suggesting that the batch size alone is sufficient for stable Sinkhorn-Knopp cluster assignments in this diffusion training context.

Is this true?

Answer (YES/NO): YES